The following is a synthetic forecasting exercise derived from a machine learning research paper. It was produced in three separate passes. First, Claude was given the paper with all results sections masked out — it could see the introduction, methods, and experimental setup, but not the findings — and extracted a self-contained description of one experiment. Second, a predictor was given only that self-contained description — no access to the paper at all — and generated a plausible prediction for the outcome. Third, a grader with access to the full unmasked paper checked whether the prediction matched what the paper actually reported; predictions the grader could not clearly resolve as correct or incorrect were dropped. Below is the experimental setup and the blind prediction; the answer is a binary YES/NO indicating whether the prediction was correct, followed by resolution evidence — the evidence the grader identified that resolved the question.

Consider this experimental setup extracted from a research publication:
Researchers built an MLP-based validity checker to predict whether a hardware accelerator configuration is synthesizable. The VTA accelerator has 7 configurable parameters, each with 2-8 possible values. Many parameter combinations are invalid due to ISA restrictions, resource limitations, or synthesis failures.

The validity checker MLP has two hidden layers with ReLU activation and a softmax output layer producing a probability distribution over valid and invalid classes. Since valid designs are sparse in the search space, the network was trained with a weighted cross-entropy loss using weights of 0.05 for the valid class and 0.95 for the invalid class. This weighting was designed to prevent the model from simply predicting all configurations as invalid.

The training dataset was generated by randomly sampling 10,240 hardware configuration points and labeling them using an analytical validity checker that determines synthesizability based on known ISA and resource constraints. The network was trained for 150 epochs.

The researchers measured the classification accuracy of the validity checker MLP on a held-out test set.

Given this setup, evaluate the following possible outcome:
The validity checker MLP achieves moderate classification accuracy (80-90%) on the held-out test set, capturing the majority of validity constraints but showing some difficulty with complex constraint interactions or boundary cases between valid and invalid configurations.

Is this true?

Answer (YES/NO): NO